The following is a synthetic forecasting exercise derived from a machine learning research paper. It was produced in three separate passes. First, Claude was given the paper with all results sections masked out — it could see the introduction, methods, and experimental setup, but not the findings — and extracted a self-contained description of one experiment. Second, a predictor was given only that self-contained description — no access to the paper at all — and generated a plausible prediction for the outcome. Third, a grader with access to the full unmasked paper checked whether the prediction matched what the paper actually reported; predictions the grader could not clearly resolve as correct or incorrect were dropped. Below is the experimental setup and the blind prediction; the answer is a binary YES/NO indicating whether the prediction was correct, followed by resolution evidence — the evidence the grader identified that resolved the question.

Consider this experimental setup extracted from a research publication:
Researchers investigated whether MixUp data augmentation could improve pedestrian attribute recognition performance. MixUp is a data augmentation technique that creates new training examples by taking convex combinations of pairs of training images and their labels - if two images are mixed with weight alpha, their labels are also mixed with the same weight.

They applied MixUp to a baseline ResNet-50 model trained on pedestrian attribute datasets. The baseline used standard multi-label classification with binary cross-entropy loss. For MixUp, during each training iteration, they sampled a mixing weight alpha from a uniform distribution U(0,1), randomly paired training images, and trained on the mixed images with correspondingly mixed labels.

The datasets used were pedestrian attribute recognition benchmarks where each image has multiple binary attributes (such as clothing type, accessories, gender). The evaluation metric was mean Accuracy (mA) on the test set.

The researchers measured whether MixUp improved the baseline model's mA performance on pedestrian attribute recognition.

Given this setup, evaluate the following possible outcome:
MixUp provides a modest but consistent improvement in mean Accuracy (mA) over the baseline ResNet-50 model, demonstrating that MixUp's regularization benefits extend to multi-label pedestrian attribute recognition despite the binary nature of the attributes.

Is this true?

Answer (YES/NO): NO